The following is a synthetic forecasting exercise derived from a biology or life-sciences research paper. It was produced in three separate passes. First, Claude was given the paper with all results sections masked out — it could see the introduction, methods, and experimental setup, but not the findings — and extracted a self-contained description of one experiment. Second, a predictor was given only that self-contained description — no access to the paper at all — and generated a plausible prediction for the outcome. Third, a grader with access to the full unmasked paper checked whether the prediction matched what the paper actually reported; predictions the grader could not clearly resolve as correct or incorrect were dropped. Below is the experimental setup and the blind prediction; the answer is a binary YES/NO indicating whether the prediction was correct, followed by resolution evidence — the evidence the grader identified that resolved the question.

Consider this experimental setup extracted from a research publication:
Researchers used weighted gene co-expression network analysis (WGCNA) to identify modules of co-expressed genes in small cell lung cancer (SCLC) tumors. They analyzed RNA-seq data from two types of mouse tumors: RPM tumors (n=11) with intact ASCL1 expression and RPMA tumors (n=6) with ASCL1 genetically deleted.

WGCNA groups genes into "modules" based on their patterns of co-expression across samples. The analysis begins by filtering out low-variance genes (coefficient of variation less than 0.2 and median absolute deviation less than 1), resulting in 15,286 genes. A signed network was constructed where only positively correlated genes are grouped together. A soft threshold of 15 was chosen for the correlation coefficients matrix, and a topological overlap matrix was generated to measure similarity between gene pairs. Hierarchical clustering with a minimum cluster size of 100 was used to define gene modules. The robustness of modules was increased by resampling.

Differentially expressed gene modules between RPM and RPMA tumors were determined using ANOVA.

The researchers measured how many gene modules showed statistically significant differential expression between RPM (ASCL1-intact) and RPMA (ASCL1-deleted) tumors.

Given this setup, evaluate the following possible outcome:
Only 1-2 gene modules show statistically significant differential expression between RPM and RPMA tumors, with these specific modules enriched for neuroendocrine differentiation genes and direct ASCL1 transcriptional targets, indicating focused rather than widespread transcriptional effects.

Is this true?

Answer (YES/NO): NO